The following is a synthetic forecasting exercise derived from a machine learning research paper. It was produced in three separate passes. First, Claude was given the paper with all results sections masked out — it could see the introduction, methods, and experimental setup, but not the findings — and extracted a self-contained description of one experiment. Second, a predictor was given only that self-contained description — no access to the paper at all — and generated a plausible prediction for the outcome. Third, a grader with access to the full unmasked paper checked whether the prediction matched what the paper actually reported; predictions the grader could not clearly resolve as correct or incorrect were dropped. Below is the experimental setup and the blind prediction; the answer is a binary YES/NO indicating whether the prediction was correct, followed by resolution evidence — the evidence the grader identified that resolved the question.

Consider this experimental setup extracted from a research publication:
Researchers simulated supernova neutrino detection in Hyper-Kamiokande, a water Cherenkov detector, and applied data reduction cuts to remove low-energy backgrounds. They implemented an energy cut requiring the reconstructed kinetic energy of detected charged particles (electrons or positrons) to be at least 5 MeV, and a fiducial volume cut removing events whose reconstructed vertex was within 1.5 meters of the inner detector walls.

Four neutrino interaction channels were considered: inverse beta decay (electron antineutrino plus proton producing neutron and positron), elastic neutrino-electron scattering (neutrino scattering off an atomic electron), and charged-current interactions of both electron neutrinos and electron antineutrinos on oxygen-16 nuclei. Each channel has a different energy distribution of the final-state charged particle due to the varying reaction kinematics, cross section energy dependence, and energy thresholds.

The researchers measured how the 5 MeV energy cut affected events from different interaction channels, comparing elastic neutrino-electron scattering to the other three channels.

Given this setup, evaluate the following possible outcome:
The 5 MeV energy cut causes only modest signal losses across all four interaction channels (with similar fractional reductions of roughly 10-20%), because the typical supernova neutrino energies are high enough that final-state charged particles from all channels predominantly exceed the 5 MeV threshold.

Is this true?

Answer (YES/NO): NO